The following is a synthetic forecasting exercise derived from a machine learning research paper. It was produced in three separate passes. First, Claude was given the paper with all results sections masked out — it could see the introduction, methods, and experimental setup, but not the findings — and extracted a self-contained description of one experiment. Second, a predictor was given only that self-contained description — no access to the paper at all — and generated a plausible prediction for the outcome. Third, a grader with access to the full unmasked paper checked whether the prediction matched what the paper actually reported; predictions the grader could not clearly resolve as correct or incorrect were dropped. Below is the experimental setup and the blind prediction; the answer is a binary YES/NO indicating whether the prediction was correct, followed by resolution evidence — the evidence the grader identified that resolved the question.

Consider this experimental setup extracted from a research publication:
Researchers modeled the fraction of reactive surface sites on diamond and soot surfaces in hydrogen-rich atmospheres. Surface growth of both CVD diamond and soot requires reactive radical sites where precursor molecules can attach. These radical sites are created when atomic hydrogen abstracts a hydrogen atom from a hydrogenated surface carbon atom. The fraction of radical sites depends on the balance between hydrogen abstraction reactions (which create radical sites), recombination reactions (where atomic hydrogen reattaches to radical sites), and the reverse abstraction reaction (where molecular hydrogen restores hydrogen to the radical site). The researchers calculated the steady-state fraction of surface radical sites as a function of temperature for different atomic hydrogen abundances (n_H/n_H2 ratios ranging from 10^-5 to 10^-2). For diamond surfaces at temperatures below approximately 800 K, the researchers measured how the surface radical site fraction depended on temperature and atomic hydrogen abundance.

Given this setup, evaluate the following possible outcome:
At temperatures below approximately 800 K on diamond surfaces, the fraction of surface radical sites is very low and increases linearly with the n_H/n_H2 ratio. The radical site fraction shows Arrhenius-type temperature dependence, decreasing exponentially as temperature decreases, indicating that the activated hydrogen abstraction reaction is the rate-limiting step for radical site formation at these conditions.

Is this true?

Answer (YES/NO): NO